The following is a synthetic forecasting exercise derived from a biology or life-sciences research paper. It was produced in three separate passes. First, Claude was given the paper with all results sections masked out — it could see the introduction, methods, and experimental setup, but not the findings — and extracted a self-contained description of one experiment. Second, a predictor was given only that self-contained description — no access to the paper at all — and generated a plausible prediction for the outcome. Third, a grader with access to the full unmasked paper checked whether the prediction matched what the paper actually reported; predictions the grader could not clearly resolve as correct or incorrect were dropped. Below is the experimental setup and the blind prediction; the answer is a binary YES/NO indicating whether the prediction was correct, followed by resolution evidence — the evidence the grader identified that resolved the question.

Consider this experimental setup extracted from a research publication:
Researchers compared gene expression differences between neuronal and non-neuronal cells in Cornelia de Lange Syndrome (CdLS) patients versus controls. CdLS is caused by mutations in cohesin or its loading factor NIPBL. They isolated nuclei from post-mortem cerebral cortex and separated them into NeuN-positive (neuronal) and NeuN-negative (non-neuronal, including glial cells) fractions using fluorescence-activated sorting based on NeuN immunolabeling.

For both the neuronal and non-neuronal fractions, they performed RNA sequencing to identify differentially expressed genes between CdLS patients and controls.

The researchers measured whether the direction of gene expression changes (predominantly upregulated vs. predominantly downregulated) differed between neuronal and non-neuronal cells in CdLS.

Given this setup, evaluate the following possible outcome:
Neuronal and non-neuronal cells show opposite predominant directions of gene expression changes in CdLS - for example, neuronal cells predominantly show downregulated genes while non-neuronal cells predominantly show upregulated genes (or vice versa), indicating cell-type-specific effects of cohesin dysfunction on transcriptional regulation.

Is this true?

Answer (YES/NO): NO